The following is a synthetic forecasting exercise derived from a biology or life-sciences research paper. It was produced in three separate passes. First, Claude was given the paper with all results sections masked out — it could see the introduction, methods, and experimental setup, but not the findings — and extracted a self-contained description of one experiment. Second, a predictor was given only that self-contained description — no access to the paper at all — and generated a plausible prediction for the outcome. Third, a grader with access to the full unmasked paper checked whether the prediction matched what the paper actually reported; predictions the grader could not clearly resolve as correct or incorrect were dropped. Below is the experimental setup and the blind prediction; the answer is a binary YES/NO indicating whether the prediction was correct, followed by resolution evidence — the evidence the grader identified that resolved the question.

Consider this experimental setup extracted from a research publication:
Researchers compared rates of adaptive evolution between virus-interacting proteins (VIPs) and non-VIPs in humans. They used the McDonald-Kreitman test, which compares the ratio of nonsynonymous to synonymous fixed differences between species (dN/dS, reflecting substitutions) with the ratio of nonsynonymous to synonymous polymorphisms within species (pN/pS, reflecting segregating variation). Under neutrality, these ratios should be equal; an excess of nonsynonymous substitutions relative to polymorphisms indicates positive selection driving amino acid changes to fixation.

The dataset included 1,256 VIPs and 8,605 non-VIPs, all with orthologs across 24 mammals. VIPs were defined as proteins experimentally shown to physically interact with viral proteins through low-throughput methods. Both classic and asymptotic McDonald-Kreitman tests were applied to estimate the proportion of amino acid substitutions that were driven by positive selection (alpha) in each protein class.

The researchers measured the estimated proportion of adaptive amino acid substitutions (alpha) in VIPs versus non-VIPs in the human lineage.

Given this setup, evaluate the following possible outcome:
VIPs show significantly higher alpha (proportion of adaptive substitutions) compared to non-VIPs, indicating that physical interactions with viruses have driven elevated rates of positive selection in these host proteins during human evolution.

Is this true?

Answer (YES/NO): YES